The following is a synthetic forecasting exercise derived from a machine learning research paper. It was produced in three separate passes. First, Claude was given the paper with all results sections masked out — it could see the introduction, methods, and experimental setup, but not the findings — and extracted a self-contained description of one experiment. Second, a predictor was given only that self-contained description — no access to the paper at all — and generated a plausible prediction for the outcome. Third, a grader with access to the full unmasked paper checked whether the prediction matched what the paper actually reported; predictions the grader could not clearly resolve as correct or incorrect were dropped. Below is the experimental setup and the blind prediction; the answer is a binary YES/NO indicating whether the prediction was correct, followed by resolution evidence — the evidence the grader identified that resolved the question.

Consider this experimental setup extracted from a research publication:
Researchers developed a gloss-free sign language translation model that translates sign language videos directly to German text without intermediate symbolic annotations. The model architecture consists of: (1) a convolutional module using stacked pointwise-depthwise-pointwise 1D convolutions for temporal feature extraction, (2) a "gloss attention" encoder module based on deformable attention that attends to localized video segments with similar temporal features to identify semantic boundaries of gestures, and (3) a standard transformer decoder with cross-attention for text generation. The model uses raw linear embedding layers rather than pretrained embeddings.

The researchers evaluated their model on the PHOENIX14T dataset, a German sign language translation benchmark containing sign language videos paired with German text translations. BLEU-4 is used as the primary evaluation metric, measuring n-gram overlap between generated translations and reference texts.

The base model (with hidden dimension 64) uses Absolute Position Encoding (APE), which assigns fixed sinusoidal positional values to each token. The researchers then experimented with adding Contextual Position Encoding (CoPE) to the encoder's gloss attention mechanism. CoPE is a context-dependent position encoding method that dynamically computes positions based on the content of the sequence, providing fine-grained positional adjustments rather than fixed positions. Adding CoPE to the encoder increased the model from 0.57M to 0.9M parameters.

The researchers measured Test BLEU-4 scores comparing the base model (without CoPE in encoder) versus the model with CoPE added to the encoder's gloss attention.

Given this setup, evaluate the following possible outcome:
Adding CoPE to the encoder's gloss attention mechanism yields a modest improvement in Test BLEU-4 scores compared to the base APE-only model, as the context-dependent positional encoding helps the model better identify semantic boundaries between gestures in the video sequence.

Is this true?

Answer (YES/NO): NO